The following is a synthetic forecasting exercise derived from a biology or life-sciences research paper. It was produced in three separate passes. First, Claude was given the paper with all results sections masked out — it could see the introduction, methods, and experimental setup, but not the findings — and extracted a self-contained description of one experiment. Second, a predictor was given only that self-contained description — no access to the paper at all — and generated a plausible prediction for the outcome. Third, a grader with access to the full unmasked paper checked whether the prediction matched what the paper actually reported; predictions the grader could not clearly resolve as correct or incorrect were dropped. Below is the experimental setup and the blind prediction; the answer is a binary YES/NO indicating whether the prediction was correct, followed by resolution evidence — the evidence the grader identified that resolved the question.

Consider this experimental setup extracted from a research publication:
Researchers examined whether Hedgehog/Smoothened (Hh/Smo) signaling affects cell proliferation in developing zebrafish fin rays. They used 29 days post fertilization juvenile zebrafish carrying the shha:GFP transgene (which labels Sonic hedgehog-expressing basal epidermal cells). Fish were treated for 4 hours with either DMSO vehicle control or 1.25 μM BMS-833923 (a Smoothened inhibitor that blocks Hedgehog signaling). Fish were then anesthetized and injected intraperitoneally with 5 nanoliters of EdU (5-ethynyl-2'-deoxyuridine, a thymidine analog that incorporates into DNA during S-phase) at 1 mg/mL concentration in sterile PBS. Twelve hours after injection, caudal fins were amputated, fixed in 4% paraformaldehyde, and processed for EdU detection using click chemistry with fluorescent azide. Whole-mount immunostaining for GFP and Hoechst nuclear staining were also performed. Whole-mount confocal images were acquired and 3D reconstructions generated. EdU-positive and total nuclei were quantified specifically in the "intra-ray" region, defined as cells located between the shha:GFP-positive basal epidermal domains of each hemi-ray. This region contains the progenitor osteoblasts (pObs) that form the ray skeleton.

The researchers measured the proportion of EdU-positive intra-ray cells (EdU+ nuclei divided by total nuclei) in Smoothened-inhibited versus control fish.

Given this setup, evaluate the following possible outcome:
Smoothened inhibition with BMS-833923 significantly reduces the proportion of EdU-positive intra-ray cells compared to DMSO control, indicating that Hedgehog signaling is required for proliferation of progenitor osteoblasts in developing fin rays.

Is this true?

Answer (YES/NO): NO